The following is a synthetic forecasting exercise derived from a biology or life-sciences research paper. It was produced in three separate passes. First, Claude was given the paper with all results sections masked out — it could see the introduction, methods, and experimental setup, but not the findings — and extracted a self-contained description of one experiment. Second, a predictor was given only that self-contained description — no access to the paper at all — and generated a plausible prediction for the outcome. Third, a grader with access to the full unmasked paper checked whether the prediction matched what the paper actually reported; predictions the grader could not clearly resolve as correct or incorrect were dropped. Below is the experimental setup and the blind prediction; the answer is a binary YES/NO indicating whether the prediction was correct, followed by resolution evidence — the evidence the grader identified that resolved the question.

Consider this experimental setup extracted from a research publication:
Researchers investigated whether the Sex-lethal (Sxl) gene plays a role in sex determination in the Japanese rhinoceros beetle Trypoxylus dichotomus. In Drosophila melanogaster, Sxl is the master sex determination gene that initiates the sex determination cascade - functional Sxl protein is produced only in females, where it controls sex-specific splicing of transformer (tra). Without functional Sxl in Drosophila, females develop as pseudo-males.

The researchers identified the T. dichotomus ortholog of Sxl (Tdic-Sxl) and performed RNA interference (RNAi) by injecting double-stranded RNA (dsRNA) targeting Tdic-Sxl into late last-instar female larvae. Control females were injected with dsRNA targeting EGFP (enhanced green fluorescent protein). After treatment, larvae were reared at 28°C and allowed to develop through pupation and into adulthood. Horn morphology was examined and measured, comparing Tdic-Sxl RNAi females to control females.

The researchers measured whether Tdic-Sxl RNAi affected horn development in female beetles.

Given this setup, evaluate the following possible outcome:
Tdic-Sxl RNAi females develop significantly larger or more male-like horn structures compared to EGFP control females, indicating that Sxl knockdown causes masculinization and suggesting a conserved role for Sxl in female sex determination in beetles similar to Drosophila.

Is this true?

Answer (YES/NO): NO